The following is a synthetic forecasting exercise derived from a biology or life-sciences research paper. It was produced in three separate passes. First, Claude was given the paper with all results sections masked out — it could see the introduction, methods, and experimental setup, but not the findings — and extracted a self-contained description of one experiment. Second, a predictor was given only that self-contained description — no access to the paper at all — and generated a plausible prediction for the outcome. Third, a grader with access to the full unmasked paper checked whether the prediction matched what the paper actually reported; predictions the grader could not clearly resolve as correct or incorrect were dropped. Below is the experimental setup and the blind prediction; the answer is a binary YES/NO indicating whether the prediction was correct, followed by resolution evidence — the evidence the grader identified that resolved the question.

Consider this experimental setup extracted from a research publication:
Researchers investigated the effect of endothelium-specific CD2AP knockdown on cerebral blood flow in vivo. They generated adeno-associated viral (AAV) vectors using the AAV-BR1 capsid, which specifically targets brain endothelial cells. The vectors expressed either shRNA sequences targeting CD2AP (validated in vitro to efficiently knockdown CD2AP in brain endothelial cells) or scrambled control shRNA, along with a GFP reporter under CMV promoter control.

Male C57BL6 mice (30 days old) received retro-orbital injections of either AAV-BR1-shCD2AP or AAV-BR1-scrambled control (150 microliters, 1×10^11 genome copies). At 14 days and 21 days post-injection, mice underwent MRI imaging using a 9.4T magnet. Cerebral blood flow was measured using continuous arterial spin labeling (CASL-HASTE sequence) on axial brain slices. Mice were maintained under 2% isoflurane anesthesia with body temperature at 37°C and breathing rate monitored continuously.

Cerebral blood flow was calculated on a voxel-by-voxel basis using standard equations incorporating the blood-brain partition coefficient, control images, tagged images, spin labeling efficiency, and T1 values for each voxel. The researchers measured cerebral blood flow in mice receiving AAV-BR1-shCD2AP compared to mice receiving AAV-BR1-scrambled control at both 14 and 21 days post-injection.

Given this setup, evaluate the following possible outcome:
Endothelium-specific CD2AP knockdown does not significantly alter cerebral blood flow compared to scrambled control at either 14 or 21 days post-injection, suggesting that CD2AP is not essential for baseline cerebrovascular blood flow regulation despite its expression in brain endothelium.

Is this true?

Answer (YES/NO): NO